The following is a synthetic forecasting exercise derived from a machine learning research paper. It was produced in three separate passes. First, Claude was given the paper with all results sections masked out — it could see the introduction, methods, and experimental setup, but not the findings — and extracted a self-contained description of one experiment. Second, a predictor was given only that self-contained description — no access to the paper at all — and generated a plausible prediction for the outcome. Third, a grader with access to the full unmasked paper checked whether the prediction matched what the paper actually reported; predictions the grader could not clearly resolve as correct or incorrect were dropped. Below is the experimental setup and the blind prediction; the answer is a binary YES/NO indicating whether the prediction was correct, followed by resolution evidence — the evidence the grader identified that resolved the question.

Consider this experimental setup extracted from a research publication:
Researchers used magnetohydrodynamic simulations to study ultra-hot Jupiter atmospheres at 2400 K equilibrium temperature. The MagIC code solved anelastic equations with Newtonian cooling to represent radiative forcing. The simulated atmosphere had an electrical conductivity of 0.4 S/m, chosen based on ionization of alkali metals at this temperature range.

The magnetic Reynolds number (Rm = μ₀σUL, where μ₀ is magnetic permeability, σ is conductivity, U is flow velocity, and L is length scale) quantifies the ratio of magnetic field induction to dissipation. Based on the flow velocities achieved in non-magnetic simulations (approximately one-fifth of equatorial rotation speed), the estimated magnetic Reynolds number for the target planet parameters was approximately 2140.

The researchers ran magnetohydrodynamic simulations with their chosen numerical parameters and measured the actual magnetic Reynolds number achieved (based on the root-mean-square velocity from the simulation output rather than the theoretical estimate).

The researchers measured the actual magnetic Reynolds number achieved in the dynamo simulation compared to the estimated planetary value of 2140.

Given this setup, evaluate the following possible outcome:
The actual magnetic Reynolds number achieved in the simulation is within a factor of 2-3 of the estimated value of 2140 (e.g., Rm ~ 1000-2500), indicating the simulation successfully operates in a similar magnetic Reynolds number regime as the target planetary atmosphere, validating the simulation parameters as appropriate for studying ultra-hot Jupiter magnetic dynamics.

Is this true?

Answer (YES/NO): NO